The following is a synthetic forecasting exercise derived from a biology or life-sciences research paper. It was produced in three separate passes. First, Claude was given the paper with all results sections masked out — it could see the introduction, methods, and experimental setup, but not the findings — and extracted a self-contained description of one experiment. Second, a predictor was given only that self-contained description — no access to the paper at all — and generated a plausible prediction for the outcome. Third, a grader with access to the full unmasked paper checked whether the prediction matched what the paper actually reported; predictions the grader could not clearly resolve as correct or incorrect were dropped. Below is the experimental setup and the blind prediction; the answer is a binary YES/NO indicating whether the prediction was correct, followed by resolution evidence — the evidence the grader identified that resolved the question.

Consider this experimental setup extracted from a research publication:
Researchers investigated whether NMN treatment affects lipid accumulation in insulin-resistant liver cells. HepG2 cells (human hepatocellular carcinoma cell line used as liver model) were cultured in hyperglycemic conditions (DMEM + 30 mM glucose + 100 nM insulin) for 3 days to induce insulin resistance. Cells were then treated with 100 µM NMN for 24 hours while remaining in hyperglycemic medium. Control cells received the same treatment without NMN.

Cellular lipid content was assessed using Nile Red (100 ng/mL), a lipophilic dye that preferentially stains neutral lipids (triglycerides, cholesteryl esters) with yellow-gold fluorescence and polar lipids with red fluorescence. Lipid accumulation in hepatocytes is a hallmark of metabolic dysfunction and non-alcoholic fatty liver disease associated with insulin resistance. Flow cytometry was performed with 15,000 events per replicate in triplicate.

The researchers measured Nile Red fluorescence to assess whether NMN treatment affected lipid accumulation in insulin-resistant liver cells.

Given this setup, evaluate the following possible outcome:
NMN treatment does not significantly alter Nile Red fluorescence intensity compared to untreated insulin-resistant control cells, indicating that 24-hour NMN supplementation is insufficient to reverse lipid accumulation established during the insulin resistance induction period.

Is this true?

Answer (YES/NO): YES